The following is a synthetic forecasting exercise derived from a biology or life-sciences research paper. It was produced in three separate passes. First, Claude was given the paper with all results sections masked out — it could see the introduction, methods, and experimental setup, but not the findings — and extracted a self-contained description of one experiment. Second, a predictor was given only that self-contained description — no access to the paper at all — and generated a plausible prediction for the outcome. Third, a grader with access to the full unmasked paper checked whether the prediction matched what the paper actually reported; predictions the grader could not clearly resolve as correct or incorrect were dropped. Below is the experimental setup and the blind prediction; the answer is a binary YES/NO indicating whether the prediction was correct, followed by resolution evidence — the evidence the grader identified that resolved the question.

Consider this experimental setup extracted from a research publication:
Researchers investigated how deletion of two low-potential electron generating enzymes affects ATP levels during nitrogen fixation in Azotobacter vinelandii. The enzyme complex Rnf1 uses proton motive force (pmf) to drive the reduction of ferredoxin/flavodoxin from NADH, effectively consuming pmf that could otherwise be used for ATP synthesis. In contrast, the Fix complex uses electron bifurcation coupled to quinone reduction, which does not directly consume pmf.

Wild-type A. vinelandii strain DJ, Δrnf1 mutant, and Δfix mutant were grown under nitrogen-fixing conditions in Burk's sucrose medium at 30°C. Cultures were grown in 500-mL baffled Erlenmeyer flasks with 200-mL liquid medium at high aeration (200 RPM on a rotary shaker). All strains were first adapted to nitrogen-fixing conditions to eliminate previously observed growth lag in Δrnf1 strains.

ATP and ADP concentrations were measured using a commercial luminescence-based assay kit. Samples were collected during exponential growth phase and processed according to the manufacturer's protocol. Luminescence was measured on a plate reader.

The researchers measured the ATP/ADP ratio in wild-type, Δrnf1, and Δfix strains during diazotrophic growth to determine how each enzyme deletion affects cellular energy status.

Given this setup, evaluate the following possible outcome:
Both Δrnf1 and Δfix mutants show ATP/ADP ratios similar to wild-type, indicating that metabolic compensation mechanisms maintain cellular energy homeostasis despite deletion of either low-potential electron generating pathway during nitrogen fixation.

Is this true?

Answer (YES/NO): NO